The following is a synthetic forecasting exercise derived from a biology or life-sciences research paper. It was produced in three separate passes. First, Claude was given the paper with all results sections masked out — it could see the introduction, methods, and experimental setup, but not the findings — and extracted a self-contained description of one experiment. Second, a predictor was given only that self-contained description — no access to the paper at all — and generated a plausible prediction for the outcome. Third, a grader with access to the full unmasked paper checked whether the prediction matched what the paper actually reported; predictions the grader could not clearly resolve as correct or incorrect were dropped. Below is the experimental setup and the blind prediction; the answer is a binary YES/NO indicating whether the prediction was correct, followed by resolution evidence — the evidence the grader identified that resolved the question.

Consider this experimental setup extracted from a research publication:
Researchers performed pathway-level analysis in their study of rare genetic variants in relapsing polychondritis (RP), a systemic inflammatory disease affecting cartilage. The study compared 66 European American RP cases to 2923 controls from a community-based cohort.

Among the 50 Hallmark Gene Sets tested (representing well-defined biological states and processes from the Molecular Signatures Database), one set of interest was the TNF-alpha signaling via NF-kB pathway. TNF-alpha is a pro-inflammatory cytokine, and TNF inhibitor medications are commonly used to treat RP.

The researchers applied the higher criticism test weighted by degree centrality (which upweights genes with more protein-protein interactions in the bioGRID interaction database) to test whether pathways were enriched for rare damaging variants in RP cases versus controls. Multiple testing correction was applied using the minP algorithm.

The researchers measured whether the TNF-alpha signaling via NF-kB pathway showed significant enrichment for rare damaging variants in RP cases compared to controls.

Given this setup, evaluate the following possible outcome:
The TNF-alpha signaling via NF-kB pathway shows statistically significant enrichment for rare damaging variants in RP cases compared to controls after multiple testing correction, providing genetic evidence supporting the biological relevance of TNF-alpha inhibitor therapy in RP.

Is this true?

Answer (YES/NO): YES